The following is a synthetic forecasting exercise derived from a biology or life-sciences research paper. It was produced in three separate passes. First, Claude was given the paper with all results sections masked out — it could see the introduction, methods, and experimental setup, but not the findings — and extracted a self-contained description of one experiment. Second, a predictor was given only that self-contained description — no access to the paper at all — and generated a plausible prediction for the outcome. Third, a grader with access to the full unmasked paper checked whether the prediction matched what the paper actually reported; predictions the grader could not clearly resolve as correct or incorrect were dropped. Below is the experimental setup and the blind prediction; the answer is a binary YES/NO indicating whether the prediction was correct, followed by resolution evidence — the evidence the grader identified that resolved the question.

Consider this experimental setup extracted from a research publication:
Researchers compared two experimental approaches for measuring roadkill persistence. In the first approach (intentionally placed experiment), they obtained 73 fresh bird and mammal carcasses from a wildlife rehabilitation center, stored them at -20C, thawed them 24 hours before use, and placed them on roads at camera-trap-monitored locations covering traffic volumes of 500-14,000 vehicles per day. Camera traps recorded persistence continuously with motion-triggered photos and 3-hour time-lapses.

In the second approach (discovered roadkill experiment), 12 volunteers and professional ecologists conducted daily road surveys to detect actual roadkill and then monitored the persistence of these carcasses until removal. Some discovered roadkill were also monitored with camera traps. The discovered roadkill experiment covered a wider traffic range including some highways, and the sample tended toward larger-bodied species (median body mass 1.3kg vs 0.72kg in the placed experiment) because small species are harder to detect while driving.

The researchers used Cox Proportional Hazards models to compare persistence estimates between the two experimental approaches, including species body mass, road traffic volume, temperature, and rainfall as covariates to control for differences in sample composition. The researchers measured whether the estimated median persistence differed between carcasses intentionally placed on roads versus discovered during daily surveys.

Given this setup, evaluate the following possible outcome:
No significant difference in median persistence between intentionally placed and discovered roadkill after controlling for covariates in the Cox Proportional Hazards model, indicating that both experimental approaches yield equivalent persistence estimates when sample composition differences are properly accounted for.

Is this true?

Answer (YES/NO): YES